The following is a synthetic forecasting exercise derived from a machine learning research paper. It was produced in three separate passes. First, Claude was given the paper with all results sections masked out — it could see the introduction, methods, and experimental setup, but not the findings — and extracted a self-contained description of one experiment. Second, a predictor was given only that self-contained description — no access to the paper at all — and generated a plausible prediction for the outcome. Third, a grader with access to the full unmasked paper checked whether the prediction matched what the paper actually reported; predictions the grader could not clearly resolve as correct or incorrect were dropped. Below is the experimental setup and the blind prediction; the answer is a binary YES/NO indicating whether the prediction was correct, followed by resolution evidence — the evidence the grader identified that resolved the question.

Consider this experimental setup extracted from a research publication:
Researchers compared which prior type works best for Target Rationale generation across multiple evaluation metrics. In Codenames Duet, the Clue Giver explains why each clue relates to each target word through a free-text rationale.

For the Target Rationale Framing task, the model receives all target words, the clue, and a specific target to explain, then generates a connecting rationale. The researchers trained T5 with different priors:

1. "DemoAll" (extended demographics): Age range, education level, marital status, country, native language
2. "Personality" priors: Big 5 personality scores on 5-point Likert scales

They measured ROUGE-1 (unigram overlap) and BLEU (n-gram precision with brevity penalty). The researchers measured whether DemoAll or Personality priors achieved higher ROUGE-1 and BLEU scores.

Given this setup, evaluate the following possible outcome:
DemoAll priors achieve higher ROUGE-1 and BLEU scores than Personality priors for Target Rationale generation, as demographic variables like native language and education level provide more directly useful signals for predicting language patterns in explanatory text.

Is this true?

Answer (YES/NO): NO